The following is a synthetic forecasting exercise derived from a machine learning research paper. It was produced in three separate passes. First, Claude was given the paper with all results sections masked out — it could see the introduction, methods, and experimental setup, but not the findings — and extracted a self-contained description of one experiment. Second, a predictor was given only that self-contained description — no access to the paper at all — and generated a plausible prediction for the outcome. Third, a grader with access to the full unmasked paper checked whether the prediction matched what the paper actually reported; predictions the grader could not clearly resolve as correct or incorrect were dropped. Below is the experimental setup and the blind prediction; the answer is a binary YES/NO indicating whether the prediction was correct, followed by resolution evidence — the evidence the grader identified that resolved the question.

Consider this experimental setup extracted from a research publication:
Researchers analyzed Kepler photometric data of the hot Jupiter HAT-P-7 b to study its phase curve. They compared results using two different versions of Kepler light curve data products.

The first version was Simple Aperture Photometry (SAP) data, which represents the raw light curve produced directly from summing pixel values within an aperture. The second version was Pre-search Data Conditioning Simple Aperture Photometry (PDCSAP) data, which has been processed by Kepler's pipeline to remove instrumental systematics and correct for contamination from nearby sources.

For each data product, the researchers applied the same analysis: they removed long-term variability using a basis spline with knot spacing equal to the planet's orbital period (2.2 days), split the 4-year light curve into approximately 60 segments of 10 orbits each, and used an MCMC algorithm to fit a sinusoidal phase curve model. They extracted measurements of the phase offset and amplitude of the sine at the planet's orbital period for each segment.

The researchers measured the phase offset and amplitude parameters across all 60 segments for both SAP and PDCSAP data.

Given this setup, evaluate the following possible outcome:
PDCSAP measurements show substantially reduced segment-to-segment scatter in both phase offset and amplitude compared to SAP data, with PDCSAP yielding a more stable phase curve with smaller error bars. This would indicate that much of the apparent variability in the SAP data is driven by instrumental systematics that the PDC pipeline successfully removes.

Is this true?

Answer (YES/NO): NO